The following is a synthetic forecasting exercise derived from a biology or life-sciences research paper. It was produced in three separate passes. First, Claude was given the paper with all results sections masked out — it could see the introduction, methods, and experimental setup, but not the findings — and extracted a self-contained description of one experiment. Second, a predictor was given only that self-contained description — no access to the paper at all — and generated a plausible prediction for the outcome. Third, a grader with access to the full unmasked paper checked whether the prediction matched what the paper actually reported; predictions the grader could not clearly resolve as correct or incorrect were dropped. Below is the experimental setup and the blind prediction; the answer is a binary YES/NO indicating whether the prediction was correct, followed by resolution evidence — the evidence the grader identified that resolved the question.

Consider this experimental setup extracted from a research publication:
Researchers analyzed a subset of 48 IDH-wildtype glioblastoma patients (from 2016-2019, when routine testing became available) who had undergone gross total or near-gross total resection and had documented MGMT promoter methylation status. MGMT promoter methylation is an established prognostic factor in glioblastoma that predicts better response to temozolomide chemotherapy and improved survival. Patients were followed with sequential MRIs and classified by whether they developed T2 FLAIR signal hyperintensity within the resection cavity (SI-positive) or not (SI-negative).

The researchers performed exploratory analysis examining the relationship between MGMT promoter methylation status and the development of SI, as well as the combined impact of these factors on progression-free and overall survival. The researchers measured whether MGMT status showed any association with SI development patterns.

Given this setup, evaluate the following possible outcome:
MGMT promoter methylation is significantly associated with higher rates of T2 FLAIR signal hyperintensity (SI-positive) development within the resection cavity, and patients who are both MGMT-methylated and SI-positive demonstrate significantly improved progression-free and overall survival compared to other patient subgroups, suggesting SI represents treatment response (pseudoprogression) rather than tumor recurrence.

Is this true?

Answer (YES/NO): NO